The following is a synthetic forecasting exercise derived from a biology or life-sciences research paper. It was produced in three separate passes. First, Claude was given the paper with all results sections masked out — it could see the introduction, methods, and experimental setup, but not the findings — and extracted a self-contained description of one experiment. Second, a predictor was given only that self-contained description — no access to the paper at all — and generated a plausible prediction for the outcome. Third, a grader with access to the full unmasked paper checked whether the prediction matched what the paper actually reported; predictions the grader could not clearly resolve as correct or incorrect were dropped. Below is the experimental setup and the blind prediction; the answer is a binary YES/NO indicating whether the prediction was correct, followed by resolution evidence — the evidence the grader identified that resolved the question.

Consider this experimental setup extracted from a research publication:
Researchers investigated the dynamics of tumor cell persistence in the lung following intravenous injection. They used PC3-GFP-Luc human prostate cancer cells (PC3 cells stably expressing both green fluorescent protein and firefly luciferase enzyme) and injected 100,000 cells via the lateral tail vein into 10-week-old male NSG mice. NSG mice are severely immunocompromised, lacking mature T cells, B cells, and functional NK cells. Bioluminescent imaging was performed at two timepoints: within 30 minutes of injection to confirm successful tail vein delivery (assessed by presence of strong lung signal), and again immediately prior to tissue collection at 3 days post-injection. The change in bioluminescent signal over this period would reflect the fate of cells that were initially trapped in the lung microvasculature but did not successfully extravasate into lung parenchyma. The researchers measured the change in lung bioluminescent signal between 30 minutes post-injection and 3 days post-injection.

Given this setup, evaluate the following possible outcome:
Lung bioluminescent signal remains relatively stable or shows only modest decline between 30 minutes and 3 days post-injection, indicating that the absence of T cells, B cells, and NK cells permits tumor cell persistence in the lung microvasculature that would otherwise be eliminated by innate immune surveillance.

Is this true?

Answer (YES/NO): NO